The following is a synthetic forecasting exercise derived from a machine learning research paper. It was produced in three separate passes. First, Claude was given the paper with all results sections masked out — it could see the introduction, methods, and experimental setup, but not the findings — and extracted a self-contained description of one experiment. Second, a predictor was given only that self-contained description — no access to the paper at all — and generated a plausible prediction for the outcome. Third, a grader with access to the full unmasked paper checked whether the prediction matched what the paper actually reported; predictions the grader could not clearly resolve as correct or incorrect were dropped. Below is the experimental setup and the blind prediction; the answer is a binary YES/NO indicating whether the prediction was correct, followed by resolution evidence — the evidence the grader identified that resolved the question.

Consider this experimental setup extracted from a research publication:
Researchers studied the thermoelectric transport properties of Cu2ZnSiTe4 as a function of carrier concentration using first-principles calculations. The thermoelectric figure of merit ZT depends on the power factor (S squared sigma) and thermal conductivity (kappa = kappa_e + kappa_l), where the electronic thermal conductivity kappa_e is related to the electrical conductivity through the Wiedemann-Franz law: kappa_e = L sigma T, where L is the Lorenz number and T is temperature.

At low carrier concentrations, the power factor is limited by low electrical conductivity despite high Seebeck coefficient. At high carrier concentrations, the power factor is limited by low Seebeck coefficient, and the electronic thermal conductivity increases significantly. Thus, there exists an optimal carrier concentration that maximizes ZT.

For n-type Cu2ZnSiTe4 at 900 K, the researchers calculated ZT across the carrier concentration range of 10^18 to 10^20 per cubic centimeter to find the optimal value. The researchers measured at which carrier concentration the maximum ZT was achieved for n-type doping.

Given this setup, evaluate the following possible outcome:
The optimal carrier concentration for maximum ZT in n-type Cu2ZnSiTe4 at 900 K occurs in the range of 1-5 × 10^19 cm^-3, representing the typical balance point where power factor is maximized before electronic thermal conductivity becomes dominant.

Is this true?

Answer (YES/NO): YES